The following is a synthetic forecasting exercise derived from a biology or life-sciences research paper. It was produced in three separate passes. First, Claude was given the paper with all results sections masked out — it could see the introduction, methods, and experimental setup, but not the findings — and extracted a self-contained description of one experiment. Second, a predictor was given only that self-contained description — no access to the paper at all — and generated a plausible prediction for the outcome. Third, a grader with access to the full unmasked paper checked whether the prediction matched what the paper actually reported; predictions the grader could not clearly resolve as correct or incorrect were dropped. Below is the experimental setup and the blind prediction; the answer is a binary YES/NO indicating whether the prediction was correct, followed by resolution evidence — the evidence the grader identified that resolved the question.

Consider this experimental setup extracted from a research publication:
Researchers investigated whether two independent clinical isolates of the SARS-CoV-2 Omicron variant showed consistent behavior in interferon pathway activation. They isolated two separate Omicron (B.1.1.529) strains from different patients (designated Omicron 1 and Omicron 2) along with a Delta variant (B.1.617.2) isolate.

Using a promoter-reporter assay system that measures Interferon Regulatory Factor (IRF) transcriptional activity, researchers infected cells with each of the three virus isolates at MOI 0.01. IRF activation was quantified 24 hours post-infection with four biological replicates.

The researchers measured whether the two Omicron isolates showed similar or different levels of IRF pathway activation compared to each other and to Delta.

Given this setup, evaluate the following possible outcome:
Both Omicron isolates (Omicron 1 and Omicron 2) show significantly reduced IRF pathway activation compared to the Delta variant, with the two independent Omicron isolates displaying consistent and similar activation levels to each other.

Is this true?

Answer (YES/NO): NO